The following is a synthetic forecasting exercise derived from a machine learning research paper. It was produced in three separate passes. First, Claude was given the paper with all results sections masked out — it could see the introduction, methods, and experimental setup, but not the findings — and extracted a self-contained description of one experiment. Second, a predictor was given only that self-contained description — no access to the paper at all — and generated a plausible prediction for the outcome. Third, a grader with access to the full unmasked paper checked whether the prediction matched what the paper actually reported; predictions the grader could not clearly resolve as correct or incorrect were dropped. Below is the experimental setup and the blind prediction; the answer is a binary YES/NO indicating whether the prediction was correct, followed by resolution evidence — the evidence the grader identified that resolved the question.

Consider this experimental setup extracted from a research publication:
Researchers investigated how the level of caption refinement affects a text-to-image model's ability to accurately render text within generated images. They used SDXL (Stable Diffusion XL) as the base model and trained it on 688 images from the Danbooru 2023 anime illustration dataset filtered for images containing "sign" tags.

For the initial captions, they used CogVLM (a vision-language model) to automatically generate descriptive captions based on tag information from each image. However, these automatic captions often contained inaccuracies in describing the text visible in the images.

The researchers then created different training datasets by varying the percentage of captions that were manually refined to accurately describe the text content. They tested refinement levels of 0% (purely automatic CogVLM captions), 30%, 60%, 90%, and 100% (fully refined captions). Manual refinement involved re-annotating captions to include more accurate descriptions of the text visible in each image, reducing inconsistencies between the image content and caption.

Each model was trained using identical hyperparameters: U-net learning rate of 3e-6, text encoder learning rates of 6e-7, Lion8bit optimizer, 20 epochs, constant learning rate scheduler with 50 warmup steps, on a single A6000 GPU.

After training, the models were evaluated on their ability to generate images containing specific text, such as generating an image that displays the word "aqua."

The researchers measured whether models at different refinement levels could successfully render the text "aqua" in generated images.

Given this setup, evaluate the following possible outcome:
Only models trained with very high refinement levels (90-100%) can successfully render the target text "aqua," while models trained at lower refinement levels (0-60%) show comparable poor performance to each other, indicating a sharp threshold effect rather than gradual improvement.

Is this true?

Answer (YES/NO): NO